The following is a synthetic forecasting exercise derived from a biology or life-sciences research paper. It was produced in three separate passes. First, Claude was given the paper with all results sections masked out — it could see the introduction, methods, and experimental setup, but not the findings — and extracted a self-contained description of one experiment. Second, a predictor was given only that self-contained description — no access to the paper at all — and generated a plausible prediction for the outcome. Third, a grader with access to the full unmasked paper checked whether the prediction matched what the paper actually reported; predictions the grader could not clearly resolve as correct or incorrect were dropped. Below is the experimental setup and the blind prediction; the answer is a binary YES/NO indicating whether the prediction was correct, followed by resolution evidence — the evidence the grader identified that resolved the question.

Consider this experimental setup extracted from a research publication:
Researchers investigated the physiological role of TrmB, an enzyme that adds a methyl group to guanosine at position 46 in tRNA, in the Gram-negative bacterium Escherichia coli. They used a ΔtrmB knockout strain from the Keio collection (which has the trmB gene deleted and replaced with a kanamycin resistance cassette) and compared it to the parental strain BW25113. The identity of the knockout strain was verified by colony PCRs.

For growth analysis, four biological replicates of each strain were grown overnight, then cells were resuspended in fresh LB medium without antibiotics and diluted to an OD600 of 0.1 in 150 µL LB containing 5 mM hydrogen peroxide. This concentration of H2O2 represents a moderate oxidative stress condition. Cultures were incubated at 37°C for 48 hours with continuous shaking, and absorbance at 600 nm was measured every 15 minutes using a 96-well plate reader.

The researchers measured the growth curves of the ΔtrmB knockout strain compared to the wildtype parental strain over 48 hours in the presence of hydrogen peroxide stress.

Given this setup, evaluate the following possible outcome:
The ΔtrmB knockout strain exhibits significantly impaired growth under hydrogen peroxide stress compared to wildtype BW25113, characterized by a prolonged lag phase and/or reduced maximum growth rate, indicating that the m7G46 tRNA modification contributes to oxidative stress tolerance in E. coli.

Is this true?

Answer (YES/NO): YES